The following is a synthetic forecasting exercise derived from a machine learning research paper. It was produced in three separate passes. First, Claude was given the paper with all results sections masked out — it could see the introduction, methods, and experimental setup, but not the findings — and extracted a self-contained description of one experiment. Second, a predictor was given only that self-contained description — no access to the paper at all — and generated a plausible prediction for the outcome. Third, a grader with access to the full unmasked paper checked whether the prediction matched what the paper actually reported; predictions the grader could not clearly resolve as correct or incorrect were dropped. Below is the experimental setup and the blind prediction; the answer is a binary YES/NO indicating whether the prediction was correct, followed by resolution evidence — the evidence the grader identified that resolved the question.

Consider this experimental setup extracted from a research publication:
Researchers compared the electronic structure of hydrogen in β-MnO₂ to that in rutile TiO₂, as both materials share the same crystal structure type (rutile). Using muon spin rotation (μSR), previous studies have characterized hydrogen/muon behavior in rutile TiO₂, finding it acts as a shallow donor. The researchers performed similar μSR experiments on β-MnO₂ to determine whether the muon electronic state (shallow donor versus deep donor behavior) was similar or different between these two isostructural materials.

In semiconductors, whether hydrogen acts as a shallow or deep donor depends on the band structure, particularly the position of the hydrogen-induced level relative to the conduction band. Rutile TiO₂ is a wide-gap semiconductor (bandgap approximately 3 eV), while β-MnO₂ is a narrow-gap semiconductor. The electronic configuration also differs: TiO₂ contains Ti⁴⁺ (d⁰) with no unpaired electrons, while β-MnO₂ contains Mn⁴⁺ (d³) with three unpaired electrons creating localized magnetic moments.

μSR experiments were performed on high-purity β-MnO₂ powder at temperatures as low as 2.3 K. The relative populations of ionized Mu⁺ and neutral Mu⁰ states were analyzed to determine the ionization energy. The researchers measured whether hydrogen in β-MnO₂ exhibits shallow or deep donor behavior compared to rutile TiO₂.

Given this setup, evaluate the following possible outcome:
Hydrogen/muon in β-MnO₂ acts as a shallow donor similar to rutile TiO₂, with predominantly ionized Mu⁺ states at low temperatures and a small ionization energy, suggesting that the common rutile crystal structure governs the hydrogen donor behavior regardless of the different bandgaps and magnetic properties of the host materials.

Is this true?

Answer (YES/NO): YES